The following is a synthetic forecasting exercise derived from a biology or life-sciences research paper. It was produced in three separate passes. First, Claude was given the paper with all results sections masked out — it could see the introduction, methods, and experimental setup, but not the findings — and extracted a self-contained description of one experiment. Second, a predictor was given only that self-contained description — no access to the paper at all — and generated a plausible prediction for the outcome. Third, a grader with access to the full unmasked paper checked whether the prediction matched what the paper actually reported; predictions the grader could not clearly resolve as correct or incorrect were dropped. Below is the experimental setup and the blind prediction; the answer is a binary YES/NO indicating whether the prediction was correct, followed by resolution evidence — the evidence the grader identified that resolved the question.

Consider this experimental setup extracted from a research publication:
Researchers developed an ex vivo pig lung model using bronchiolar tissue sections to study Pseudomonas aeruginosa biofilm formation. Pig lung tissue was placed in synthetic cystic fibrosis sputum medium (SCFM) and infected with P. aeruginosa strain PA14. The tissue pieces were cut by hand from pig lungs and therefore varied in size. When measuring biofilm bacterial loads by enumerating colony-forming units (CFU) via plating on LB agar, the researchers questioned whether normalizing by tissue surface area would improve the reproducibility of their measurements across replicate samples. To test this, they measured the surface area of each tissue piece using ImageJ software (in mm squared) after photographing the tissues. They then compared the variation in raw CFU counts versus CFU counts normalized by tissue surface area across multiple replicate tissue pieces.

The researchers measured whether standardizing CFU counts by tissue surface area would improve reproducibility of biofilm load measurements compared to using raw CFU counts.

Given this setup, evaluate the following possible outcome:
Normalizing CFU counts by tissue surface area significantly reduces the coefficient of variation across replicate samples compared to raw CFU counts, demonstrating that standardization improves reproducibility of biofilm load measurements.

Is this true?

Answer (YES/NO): NO